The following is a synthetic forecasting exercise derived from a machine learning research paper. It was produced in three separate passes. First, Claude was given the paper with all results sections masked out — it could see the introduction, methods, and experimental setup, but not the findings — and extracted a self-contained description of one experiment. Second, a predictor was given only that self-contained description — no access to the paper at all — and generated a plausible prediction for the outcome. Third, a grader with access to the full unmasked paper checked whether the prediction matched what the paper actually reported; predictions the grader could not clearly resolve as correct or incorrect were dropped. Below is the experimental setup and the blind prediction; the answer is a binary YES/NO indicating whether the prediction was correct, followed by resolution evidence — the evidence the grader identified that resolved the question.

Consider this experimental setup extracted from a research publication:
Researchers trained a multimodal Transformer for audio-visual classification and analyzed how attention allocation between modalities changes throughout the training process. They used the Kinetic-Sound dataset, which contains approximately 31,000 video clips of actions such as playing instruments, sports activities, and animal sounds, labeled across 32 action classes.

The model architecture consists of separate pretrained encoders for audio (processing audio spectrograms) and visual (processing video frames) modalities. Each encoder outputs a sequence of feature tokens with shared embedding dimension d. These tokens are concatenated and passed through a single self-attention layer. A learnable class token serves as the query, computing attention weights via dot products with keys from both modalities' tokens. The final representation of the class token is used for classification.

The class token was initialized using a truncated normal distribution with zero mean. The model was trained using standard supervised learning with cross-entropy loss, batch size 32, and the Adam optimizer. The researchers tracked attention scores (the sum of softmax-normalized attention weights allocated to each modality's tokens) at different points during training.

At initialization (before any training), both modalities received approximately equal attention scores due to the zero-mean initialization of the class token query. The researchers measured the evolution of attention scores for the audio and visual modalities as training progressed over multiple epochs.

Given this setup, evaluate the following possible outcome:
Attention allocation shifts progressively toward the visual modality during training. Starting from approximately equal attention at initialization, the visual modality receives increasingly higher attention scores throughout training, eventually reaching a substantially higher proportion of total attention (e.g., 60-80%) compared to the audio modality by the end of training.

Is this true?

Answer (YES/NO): NO